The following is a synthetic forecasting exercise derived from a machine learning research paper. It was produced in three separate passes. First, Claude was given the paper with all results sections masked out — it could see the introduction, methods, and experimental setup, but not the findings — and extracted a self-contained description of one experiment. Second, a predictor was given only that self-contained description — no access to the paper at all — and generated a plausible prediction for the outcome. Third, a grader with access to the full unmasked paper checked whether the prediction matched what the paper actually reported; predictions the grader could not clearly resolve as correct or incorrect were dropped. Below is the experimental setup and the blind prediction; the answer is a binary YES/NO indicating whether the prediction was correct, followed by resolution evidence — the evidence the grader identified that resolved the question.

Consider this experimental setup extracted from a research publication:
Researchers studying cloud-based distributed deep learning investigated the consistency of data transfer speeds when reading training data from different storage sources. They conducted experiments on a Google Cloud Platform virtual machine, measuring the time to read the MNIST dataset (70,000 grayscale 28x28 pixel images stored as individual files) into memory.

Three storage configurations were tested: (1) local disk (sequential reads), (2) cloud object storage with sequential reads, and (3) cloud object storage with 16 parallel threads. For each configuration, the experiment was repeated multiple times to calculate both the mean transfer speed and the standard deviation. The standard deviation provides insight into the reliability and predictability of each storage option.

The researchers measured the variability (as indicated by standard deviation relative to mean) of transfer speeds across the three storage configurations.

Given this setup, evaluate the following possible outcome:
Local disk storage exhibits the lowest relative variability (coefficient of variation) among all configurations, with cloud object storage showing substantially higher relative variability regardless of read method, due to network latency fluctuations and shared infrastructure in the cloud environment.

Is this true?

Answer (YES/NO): NO